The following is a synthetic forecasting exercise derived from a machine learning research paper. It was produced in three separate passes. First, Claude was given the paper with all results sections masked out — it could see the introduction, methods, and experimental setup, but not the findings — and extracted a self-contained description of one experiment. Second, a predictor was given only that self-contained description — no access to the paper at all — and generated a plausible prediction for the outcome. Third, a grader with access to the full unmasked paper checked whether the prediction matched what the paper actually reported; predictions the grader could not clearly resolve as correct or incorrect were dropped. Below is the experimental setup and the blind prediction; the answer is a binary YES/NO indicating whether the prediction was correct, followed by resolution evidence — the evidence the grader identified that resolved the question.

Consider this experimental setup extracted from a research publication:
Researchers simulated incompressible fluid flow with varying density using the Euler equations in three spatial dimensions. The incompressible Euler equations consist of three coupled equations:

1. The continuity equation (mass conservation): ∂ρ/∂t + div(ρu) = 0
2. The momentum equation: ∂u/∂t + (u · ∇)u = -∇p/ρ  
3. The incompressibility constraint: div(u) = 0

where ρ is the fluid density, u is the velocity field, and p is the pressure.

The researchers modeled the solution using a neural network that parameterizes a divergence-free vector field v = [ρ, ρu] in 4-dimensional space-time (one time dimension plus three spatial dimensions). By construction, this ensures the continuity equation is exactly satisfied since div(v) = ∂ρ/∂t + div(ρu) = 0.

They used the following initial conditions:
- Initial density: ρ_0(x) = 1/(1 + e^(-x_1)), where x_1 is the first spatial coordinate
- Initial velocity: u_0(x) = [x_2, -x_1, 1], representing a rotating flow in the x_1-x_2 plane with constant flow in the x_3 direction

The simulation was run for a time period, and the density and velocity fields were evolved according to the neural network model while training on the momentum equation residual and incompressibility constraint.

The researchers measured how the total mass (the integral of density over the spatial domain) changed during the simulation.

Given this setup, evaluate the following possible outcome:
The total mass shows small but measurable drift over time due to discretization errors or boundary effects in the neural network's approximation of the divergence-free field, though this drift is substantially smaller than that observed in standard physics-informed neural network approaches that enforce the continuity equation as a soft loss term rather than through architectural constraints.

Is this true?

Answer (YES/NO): NO